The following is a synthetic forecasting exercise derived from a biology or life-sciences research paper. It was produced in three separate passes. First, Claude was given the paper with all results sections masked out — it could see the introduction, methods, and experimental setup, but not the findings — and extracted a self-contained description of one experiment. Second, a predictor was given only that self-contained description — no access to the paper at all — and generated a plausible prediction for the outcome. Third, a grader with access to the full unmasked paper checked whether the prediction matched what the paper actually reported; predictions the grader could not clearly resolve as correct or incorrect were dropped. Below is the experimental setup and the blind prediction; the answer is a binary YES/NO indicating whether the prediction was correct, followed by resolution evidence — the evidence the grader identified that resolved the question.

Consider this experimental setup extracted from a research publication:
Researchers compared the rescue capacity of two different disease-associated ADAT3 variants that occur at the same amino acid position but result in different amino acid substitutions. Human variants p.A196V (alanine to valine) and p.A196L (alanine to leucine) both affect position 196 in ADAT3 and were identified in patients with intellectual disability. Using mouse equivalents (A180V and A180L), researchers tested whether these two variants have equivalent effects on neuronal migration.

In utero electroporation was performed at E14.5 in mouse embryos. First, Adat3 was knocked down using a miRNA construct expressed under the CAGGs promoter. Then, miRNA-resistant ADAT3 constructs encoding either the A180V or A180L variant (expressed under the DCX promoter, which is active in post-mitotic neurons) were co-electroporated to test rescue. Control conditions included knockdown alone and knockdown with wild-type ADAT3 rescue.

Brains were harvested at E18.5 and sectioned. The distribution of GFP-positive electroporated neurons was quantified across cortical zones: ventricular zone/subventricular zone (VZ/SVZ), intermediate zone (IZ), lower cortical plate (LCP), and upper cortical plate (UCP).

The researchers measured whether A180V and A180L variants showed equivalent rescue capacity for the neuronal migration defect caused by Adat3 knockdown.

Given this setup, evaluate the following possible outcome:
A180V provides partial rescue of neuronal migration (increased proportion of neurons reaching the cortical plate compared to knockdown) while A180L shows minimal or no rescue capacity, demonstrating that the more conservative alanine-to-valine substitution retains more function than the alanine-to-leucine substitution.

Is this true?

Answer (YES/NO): NO